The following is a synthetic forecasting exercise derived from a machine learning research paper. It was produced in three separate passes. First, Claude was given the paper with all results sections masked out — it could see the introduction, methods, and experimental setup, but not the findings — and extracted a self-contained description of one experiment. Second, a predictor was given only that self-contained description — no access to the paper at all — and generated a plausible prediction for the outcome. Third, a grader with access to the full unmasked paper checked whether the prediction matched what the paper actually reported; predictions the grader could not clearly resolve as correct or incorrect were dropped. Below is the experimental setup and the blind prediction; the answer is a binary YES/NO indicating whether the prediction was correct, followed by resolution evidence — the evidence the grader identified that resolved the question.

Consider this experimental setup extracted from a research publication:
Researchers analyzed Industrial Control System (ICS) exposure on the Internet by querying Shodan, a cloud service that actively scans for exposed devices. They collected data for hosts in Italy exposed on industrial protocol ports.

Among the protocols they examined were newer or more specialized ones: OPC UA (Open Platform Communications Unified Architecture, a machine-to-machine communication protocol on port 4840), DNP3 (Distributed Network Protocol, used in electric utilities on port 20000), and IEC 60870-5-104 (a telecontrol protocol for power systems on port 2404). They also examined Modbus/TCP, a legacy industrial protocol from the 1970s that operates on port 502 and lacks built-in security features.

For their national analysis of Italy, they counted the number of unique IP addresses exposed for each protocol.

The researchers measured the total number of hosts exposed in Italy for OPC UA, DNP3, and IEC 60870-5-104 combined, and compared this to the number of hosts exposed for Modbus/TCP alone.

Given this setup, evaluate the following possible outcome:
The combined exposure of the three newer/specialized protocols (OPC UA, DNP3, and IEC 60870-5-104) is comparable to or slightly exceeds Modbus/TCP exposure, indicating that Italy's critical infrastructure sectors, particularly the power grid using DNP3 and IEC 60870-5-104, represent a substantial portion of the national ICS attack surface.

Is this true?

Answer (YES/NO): NO